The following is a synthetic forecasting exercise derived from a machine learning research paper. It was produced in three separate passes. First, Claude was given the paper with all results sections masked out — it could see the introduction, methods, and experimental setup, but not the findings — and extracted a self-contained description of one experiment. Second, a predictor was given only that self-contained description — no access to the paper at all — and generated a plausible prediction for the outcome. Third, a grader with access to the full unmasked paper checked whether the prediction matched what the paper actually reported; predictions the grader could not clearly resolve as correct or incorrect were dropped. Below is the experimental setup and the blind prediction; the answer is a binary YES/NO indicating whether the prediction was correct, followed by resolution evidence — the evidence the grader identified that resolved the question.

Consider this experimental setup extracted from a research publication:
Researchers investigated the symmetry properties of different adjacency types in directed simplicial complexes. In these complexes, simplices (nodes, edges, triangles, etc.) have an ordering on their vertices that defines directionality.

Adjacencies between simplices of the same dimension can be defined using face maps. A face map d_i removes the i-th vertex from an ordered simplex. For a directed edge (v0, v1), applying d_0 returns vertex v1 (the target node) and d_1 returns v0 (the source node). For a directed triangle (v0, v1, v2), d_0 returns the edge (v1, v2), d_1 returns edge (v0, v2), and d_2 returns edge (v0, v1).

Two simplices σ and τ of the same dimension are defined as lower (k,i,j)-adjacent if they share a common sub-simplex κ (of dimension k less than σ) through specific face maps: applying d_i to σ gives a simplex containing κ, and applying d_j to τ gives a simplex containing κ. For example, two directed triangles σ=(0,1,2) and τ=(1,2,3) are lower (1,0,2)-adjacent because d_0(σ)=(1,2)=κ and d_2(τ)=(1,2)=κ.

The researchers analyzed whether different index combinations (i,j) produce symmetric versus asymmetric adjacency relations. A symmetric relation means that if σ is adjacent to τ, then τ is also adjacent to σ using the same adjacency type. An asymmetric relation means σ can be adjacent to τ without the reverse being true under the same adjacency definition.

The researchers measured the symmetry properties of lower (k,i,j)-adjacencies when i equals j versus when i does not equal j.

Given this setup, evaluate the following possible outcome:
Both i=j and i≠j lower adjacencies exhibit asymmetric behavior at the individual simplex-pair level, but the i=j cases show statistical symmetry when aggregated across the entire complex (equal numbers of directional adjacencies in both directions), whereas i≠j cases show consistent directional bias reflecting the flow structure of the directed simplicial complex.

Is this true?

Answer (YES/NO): NO